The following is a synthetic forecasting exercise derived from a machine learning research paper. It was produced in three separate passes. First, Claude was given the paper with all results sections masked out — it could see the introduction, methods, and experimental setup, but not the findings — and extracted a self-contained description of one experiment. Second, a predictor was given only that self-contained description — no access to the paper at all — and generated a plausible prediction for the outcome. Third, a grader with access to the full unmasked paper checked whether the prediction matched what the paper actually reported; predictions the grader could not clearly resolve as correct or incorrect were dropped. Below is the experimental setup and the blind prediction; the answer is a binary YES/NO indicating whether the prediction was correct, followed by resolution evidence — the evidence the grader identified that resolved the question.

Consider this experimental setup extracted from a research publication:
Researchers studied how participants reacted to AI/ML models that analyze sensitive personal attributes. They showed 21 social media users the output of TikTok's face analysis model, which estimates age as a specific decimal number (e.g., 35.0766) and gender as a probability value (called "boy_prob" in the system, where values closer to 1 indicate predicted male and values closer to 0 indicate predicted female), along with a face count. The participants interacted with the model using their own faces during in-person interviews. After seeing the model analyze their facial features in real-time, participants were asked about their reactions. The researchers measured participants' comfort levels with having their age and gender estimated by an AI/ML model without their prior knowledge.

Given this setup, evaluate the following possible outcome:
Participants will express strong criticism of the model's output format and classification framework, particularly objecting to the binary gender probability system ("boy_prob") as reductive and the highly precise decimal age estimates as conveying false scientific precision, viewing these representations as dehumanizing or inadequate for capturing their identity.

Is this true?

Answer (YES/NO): NO